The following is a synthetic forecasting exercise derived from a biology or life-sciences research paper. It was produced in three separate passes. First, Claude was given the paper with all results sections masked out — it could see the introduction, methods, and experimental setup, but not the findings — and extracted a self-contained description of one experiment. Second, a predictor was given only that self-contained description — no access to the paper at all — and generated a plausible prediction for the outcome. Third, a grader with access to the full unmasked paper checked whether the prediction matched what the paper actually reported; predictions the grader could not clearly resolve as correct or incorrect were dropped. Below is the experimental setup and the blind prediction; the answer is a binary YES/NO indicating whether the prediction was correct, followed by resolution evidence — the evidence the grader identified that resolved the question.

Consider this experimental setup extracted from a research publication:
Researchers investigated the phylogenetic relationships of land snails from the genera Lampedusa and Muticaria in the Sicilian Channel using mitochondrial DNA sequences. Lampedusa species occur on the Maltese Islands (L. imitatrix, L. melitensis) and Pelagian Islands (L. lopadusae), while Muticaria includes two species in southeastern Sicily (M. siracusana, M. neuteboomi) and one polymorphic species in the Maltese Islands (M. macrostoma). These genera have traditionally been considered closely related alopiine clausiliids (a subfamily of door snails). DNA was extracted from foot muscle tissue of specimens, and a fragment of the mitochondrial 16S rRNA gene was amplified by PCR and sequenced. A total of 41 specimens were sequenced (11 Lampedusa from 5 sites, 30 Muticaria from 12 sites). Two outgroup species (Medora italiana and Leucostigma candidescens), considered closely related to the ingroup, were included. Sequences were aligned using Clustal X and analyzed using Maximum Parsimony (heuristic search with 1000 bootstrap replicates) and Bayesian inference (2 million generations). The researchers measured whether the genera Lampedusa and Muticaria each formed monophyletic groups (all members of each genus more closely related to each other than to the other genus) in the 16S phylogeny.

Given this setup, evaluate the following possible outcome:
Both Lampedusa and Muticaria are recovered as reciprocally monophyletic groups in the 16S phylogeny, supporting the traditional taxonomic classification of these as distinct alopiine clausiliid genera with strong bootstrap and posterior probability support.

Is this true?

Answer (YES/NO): YES